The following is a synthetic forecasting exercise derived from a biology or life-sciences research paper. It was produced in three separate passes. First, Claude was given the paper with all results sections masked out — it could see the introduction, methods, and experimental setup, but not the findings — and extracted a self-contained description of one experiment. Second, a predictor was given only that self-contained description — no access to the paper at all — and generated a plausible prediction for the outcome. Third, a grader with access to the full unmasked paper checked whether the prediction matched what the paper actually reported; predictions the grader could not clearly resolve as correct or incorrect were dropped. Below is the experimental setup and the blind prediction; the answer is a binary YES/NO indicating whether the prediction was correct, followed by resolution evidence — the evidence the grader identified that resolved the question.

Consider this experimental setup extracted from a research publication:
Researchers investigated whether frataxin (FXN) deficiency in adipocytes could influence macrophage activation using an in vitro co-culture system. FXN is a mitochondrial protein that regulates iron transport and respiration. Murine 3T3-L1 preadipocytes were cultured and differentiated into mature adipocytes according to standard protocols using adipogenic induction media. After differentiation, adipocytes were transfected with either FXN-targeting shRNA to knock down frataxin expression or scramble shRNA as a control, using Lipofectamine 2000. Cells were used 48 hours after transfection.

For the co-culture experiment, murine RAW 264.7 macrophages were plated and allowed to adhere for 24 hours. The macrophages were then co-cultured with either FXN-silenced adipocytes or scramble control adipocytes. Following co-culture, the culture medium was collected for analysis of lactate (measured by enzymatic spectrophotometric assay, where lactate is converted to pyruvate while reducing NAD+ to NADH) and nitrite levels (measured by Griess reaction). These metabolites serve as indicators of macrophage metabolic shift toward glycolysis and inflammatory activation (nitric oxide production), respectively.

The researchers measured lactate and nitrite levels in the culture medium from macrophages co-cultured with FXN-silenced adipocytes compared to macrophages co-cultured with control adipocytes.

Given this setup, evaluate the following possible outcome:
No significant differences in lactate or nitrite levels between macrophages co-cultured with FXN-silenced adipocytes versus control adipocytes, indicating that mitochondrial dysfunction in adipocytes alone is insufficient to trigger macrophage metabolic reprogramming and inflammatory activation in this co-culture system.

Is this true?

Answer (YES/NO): NO